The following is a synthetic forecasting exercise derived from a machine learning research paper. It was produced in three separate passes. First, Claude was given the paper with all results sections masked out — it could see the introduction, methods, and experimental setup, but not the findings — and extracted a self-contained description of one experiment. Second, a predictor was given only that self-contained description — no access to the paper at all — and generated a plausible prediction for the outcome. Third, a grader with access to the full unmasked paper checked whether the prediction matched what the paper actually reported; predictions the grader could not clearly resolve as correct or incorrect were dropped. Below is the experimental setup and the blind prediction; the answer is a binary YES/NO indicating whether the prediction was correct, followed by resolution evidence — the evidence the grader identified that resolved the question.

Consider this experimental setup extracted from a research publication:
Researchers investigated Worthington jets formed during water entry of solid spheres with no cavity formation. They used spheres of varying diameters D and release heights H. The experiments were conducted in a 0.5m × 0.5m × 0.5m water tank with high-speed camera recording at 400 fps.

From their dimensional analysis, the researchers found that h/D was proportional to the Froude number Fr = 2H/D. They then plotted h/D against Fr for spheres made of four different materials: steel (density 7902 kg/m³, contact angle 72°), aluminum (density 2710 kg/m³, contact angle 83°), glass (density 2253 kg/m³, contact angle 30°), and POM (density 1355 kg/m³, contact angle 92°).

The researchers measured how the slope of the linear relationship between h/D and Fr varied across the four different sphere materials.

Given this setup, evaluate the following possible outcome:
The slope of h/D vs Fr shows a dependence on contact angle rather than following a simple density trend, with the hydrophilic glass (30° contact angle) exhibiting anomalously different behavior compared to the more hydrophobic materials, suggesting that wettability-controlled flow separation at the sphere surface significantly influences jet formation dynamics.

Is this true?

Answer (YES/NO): NO